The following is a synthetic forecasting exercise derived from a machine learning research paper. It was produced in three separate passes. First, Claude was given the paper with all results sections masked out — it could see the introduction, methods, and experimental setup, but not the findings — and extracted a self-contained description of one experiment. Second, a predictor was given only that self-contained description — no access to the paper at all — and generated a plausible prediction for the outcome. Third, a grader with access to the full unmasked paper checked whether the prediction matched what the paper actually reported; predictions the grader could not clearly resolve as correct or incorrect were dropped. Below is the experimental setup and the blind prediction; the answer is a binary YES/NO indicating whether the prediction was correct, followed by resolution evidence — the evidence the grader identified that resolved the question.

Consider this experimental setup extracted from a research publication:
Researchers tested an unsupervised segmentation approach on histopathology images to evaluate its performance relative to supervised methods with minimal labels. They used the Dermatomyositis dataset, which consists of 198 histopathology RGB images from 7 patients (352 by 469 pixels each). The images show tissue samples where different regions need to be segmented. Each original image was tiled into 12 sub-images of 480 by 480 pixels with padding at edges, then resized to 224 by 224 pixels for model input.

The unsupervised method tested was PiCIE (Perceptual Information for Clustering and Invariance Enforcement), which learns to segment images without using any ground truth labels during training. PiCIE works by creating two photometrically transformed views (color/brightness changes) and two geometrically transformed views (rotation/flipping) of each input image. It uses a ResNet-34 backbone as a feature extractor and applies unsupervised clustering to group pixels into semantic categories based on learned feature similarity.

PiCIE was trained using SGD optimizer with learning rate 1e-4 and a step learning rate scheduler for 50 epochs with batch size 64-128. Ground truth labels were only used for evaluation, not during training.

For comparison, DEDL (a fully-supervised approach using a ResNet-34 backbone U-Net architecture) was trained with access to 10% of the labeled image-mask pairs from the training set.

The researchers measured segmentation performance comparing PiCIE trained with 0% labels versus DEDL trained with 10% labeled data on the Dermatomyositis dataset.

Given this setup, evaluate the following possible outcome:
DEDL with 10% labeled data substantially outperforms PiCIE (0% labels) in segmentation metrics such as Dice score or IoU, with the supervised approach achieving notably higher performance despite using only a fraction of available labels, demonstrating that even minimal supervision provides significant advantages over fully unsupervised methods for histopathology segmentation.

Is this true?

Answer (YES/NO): NO